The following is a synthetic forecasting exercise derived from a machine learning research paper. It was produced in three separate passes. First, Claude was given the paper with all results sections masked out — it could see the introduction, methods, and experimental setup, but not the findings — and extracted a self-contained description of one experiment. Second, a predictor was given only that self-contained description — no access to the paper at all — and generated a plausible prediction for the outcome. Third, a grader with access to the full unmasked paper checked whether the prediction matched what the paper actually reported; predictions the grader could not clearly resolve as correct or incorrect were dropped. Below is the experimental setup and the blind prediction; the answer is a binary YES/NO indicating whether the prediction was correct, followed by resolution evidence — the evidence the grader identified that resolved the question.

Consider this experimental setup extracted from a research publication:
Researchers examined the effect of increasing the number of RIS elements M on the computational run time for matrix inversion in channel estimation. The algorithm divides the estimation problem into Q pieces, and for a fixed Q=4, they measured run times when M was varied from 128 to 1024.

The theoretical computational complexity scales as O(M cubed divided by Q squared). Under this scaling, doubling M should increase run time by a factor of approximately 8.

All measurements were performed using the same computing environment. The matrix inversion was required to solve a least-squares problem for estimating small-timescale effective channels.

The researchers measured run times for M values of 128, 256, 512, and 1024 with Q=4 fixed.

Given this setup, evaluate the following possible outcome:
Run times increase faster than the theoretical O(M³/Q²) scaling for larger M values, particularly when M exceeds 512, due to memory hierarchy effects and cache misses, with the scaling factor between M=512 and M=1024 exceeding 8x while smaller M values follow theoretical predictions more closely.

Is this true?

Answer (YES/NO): NO